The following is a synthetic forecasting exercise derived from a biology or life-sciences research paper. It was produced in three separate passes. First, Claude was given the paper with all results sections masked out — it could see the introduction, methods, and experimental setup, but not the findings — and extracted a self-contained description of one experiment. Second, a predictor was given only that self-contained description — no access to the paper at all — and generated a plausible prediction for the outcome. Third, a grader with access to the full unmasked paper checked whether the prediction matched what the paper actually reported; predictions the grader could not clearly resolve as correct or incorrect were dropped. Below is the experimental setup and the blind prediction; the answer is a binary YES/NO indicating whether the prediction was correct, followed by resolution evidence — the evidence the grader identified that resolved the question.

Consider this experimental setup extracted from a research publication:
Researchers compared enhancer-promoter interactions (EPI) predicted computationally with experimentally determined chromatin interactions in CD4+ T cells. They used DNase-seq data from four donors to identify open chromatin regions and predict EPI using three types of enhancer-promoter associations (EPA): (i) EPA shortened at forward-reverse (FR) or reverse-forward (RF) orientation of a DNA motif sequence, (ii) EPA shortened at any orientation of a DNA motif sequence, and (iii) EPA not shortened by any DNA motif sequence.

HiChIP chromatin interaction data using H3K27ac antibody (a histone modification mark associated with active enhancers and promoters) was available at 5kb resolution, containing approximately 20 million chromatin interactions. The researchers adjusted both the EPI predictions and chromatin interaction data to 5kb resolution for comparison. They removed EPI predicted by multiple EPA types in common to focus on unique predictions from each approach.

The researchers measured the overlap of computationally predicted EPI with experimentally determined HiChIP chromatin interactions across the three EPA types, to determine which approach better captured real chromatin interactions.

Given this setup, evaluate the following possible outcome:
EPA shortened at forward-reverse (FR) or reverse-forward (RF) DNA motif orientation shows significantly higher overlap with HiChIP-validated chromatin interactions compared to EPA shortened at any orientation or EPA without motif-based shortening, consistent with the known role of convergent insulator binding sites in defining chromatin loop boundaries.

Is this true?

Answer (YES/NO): YES